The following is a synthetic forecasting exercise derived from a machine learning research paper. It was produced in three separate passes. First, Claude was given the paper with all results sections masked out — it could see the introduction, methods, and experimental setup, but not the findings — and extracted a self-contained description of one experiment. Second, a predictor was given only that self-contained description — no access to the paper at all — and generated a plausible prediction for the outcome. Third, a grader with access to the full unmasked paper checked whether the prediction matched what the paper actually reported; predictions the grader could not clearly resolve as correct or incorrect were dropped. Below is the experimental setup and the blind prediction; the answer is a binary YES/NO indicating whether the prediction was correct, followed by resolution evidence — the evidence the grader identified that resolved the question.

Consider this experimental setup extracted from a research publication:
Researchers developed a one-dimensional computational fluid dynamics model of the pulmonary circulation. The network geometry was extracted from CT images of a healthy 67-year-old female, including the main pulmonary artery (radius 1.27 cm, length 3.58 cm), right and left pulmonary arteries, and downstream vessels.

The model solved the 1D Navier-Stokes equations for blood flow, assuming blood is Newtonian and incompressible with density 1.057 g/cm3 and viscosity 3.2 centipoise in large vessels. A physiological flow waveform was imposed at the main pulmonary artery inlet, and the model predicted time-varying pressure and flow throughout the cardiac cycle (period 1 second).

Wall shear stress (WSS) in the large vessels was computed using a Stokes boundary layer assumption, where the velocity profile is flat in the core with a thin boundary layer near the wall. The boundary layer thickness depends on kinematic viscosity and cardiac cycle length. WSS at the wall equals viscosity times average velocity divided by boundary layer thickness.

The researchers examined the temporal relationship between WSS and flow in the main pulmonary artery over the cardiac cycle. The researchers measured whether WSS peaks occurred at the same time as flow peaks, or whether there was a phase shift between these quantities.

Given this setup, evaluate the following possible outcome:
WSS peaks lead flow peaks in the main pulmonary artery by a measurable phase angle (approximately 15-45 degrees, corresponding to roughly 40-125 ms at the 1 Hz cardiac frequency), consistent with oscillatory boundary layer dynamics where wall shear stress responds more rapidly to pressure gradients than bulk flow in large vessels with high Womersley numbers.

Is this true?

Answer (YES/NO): NO